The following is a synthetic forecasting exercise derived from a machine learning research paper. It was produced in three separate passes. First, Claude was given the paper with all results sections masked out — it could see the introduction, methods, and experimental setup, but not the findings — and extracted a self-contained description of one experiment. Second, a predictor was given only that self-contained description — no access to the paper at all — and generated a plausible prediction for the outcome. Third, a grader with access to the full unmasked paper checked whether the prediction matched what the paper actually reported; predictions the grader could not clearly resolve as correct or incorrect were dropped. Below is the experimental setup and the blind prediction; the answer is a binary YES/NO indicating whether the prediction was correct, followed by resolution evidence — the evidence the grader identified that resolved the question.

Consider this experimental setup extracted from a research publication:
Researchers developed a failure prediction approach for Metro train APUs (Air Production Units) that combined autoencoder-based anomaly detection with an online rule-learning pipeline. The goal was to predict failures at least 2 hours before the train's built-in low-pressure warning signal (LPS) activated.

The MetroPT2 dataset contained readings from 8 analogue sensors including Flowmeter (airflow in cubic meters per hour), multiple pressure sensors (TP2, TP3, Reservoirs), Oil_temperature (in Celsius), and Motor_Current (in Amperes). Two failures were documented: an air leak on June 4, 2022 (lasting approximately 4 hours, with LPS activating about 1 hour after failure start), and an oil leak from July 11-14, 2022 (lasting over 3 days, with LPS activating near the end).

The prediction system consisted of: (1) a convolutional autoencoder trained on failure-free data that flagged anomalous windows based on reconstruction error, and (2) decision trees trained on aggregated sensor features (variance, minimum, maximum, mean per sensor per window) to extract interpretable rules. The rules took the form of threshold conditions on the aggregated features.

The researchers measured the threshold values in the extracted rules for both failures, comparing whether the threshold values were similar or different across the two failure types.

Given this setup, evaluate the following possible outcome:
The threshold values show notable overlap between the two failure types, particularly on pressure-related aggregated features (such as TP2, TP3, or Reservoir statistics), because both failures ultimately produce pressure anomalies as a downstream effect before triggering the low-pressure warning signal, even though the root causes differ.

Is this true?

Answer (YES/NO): NO